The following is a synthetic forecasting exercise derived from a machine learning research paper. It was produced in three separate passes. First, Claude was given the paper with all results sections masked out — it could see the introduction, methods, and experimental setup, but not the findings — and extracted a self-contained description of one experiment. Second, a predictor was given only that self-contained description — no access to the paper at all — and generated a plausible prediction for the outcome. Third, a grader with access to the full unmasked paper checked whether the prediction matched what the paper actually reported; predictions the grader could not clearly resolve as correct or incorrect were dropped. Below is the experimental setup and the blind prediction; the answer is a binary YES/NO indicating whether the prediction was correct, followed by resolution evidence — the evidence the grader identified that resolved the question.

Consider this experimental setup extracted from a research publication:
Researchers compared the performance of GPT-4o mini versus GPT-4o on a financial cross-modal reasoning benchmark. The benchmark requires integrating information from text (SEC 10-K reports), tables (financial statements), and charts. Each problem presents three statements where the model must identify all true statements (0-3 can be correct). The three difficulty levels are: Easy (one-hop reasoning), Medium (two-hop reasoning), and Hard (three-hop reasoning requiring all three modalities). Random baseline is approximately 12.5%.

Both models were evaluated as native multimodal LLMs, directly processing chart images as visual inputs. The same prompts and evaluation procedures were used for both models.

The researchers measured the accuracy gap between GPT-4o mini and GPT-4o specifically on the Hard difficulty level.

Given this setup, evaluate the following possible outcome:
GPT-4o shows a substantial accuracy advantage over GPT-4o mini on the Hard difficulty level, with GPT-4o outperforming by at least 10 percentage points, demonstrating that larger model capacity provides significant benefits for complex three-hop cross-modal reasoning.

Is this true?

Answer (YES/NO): YES